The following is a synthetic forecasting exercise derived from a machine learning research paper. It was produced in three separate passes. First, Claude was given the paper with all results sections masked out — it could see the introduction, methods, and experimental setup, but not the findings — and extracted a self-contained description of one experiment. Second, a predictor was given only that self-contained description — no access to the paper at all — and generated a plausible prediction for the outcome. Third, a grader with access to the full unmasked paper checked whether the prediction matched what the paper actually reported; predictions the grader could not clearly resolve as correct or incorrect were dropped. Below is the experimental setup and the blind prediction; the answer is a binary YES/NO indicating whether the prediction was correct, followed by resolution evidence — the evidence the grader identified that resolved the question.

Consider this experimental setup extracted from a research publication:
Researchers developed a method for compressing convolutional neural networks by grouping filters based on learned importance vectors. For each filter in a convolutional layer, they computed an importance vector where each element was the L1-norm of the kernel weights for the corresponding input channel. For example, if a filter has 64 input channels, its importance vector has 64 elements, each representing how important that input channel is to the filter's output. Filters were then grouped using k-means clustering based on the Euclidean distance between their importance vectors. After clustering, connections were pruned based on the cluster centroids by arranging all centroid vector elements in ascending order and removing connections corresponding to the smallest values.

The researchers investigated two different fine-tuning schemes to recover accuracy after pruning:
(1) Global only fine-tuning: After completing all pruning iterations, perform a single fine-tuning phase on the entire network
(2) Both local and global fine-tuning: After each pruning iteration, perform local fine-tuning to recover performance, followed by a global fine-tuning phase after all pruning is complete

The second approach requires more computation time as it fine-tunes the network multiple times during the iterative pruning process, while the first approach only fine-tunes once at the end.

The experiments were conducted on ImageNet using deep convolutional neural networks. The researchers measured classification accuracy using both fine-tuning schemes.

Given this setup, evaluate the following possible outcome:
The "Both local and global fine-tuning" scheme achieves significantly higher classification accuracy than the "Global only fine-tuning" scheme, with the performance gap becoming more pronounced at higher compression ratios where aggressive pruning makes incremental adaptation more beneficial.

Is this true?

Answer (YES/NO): NO